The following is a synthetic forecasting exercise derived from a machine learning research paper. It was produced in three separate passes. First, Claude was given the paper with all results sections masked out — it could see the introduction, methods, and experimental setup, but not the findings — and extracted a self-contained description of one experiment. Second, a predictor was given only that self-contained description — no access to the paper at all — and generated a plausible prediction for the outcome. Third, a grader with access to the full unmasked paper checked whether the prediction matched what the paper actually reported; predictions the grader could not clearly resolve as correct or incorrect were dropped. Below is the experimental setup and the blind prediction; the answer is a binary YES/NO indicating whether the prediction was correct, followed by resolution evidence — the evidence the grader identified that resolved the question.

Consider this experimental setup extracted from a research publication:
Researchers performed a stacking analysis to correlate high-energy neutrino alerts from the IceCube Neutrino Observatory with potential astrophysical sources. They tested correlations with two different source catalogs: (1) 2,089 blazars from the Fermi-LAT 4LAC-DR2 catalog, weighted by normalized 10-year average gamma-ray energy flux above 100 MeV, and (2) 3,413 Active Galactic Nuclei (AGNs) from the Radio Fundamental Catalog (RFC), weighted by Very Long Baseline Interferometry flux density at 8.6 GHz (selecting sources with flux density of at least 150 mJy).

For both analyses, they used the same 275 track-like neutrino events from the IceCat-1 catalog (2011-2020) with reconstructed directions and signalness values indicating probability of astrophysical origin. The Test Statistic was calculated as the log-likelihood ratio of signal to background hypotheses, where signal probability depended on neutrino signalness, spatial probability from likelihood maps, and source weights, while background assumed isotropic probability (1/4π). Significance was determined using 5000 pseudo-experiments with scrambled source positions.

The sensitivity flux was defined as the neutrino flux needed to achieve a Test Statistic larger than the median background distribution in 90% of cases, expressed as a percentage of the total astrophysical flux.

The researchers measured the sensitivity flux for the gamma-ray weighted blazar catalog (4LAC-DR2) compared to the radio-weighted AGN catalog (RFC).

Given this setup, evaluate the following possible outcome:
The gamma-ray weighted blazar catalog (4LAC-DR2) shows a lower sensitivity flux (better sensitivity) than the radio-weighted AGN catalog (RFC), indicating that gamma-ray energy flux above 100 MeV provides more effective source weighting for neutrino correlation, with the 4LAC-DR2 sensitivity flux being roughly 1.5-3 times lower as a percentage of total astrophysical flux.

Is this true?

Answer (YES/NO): NO